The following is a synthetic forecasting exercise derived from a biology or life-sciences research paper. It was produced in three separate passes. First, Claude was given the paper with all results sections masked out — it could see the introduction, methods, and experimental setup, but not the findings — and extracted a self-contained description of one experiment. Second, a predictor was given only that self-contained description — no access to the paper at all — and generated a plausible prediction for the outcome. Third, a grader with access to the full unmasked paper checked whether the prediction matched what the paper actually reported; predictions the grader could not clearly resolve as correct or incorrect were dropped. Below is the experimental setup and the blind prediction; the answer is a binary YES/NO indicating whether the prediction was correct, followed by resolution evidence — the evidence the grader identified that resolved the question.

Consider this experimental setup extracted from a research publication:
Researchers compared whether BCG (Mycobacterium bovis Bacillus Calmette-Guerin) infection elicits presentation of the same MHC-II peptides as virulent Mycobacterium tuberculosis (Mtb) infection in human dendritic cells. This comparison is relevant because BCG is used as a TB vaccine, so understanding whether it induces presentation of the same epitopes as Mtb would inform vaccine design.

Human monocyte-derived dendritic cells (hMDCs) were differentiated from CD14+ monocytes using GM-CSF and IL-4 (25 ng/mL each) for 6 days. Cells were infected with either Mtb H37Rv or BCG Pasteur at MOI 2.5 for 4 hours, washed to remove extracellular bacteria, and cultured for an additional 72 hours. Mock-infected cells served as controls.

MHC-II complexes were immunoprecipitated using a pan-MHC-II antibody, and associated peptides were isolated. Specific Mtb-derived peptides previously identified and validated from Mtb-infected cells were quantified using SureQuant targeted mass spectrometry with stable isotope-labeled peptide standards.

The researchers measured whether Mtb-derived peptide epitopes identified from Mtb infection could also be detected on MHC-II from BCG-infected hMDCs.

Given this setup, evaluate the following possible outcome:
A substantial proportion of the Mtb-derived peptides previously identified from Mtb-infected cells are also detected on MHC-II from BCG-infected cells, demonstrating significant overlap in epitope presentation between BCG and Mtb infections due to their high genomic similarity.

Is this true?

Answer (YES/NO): YES